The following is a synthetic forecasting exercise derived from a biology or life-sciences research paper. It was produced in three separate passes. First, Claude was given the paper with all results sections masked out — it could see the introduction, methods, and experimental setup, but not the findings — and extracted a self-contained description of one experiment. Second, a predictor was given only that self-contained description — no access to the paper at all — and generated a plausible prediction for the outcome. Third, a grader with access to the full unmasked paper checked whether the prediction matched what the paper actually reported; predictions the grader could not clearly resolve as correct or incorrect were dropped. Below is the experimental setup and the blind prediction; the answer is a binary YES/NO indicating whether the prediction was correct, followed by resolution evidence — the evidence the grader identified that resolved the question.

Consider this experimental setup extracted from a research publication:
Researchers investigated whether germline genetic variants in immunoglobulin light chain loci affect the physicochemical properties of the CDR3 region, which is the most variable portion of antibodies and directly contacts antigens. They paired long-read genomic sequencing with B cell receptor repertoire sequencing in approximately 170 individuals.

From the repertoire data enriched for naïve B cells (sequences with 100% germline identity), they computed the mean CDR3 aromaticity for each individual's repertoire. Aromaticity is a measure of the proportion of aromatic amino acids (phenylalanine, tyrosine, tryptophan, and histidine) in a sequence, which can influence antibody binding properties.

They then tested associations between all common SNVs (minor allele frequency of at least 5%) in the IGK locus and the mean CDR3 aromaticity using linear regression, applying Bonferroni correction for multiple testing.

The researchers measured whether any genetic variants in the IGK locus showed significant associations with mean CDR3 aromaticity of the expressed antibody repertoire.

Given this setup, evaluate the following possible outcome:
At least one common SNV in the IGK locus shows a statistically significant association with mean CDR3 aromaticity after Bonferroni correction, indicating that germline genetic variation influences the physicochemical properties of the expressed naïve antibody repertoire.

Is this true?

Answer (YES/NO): YES